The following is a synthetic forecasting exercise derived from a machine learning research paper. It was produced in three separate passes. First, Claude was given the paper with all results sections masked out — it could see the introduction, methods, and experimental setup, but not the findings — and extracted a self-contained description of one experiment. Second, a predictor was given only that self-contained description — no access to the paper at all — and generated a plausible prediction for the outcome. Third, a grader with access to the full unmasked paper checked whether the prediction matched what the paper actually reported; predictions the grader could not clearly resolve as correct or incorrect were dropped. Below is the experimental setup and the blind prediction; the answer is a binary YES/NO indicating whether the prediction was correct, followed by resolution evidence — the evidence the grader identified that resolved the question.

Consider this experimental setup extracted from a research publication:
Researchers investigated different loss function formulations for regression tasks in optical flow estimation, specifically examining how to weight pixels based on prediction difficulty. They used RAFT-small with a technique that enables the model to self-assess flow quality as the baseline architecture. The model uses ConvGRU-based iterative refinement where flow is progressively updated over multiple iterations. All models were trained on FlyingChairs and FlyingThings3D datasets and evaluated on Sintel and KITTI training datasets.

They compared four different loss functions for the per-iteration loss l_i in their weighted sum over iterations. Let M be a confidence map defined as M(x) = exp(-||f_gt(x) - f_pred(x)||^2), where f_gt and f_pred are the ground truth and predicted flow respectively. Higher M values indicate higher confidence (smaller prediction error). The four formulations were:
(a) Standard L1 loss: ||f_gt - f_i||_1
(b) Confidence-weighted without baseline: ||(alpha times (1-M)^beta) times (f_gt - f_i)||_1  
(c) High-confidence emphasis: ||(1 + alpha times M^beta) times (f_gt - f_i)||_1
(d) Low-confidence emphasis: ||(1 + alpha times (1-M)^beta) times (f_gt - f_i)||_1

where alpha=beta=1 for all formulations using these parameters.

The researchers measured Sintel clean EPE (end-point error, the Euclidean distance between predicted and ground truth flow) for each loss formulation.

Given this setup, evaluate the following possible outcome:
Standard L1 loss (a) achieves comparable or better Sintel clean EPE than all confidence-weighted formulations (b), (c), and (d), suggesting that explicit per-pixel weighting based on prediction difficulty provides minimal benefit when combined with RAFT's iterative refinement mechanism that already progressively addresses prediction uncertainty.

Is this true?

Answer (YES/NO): NO